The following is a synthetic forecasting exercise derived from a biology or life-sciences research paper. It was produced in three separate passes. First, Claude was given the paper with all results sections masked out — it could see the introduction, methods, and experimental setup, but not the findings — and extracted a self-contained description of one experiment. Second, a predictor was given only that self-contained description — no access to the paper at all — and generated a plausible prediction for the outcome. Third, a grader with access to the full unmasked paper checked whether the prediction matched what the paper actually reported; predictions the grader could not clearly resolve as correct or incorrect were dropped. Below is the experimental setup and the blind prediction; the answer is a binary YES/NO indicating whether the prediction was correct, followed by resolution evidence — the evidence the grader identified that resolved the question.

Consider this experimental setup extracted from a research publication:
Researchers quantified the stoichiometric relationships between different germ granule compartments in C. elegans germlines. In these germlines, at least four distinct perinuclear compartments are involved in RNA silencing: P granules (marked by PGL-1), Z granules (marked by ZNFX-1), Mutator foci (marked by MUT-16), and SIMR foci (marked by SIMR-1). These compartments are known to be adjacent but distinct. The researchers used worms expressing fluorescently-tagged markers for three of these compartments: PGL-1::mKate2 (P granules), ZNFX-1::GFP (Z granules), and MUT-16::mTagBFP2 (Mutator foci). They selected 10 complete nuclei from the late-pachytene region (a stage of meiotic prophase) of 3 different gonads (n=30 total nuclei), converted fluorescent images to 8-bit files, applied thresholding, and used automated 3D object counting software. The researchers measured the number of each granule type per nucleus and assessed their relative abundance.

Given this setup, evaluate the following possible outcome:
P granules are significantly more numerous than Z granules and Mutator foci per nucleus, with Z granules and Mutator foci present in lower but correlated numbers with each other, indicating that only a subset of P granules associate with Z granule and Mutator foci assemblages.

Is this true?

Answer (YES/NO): NO